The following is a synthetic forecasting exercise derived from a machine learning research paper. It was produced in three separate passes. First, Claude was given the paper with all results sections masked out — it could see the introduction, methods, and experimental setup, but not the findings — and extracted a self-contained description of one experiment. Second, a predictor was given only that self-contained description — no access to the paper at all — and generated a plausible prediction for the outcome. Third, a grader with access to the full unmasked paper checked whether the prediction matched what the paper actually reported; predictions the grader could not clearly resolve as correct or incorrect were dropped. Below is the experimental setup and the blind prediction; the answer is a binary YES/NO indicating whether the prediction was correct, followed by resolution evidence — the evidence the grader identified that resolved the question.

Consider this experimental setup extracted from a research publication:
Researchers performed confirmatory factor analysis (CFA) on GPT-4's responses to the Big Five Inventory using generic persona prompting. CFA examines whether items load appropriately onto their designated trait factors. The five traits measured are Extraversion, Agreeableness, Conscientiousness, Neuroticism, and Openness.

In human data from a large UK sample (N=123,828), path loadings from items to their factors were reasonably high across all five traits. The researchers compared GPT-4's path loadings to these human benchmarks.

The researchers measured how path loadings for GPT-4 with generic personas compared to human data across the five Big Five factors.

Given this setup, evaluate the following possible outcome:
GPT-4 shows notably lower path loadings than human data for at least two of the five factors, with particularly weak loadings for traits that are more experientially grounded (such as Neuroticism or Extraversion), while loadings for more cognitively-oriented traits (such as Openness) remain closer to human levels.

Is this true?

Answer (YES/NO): NO